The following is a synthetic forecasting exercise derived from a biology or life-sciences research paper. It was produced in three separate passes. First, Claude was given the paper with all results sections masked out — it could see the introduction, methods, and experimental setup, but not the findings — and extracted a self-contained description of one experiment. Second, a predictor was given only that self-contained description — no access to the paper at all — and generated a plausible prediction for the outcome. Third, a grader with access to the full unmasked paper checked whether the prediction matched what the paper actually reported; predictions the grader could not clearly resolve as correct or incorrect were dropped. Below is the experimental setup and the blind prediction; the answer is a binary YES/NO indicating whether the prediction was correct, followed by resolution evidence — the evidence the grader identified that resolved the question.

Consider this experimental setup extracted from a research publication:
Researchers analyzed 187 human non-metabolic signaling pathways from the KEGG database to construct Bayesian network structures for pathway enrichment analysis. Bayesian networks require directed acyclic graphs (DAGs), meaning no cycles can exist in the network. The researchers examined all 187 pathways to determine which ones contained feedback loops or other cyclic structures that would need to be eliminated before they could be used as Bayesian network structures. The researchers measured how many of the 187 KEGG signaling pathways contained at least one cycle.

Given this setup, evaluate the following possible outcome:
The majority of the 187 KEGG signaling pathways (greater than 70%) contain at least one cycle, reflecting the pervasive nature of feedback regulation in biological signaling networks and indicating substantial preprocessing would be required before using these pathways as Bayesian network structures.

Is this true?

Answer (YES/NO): NO